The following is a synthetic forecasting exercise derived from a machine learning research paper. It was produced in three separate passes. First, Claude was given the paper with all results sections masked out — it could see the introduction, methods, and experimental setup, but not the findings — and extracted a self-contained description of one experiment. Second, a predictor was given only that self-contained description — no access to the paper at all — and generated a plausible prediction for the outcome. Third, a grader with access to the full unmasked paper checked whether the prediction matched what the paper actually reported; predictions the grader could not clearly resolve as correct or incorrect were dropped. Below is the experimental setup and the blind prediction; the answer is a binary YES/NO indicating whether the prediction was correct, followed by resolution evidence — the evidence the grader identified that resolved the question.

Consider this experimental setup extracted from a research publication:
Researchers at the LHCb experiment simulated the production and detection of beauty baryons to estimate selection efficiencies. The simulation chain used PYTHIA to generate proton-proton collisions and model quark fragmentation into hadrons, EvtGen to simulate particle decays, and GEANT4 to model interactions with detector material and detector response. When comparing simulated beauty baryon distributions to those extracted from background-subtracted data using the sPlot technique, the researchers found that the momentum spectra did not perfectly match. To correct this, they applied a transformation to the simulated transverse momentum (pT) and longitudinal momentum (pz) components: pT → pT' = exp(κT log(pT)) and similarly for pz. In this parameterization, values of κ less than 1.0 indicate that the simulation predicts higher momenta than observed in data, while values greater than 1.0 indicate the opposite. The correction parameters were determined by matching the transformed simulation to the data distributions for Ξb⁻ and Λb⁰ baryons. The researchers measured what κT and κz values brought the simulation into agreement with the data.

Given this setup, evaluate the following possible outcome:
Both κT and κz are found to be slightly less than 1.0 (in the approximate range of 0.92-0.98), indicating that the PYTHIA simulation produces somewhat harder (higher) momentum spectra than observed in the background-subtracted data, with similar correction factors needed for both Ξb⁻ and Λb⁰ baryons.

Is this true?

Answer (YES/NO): NO